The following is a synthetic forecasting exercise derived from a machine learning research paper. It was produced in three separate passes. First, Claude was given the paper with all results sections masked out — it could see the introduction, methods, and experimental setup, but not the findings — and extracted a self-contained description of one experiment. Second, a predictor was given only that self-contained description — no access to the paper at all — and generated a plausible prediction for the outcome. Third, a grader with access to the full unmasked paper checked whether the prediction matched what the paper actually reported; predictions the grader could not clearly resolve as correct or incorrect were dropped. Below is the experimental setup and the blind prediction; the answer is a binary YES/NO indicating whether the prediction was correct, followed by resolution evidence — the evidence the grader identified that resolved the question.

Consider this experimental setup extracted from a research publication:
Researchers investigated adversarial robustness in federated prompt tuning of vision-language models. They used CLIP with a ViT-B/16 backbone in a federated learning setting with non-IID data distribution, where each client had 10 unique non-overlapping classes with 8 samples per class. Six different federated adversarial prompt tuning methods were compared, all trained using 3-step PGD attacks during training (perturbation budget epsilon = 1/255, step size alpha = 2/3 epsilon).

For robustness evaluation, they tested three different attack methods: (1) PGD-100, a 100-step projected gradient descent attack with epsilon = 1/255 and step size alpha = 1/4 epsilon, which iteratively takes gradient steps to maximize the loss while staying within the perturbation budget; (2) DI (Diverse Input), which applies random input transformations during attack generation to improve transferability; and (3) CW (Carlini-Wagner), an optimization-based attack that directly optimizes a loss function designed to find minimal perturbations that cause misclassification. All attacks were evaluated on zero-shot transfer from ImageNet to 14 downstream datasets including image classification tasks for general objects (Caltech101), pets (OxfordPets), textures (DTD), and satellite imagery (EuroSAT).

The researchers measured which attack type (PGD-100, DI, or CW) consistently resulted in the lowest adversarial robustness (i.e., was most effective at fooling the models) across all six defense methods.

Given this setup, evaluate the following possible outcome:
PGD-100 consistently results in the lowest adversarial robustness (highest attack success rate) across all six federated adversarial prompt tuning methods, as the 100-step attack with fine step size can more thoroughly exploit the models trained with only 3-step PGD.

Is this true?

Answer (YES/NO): NO